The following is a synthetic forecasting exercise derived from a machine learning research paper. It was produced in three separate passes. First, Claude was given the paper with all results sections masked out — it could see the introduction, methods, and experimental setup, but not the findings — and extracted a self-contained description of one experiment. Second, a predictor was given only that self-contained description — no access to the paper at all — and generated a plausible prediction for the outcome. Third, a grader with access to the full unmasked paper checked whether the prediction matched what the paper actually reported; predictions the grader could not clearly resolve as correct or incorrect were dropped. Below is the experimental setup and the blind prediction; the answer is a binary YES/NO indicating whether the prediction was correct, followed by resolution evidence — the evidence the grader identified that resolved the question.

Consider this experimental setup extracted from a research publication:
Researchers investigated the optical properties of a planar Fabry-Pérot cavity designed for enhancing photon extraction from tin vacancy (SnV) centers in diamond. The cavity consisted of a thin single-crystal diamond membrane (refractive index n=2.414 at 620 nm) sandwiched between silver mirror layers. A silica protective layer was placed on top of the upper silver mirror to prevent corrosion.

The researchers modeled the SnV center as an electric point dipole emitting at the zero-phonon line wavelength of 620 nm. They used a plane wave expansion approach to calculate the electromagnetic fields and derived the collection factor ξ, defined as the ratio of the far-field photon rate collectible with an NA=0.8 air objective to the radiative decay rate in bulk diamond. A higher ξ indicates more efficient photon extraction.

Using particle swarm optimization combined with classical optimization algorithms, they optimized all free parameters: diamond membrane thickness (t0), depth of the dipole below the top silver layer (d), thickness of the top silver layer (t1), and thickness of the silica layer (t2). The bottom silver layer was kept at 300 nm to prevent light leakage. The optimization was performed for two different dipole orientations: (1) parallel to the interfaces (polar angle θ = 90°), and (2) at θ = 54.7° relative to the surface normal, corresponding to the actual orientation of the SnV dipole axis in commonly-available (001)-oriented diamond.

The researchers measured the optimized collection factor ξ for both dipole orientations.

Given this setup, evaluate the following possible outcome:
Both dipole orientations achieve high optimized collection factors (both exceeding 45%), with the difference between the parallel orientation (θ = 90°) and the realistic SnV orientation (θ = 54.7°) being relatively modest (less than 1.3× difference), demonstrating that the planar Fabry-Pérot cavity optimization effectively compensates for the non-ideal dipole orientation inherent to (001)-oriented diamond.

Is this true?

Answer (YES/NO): NO